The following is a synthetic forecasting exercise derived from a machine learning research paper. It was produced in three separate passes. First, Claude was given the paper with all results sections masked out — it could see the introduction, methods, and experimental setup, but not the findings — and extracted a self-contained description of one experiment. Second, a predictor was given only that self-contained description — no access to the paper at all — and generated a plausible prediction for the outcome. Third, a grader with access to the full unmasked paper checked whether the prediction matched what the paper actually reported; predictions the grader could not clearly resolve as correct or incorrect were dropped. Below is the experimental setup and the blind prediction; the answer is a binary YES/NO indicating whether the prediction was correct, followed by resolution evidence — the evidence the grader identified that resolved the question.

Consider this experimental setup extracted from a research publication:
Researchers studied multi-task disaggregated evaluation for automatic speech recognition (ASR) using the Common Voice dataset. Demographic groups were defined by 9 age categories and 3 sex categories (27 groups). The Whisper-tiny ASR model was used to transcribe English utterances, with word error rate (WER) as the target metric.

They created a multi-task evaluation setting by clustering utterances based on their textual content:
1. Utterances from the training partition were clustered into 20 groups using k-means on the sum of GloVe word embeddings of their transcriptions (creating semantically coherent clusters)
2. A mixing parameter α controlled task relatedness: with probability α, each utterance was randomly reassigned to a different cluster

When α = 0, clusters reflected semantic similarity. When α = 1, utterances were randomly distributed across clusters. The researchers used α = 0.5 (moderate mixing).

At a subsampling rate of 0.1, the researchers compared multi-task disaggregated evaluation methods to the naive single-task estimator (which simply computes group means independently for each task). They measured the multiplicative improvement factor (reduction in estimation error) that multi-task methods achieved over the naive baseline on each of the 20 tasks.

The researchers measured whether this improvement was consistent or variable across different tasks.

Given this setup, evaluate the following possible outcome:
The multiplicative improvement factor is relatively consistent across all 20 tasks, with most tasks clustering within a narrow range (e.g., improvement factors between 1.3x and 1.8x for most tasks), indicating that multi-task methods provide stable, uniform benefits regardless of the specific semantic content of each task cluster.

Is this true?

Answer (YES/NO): NO